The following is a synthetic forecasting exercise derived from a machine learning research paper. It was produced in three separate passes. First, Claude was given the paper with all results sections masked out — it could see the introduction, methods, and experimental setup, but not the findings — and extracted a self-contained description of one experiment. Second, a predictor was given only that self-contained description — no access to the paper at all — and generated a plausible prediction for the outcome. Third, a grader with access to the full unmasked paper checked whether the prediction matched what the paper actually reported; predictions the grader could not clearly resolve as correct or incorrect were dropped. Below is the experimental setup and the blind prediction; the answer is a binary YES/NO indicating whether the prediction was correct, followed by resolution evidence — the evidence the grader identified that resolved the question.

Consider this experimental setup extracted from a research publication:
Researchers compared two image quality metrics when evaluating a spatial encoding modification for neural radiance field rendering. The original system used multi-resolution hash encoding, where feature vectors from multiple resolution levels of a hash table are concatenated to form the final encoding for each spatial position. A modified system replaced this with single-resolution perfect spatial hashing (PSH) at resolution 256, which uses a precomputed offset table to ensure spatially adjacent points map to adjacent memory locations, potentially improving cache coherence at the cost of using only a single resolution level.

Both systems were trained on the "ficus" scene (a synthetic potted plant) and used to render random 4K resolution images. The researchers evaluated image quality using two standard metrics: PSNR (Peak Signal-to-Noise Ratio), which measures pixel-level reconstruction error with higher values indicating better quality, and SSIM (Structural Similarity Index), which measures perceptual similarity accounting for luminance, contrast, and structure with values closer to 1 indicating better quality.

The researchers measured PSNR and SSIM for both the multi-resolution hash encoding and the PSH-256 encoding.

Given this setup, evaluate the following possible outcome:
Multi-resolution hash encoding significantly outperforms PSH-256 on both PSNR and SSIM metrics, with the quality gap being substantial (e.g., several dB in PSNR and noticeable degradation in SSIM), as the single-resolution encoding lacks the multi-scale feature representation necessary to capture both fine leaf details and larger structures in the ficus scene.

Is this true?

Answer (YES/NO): NO